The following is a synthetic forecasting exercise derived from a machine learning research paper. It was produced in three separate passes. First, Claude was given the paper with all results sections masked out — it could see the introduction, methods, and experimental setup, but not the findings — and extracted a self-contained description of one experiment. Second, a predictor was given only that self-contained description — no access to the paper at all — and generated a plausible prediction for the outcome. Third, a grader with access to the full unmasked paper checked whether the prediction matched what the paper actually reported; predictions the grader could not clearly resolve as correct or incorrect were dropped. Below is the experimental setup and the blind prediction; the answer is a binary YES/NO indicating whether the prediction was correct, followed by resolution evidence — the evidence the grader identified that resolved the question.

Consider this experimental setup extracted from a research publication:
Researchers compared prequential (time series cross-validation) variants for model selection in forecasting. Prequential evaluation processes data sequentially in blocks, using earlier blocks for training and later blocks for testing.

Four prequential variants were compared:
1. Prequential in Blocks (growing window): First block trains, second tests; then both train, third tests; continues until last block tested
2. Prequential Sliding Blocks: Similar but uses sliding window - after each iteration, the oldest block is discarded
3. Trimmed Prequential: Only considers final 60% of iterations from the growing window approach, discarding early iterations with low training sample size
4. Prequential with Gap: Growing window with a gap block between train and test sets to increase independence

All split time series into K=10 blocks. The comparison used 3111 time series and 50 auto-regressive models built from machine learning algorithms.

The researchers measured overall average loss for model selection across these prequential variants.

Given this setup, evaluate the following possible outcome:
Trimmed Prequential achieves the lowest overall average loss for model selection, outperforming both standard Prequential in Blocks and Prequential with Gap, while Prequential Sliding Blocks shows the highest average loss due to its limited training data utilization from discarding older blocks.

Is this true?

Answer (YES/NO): NO